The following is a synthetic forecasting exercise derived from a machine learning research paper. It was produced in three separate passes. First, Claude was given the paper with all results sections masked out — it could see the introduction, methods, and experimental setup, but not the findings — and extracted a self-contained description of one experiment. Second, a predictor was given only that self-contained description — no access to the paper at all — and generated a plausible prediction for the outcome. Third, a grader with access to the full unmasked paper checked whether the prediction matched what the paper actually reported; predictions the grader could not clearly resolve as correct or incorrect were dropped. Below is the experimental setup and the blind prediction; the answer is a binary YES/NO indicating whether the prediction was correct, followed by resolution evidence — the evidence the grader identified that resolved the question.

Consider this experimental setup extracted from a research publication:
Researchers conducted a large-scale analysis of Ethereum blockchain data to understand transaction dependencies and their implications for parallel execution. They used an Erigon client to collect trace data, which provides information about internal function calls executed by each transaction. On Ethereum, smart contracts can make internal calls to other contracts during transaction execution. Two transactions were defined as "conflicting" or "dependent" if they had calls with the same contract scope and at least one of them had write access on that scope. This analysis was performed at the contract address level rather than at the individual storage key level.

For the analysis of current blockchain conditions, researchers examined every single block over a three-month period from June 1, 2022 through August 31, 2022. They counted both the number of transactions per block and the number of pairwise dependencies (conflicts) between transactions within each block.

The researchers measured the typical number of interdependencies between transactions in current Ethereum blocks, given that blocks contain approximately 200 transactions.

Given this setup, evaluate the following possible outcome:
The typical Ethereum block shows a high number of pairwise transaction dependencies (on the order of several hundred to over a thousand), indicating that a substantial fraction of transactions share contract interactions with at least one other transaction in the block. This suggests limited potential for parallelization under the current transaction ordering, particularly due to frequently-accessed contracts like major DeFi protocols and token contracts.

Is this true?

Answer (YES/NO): NO